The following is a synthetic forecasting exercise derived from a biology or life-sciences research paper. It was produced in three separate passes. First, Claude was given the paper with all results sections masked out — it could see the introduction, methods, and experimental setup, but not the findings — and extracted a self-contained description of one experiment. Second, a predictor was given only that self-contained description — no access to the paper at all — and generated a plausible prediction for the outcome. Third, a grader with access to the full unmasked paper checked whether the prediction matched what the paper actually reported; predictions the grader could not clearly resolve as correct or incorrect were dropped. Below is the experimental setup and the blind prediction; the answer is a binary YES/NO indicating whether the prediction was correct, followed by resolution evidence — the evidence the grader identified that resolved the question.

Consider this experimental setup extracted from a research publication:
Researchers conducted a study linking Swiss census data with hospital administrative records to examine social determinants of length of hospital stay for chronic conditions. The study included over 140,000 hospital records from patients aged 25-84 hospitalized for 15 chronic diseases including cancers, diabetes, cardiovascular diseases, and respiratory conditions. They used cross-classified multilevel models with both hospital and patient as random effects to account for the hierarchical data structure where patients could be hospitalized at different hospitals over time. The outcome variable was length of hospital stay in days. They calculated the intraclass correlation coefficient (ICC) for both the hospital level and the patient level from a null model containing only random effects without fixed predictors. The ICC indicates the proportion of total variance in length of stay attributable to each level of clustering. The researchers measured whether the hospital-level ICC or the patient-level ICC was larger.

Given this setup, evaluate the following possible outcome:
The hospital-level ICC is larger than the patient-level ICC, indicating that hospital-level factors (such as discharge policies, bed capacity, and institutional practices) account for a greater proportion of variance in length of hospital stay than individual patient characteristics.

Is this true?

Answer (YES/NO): YES